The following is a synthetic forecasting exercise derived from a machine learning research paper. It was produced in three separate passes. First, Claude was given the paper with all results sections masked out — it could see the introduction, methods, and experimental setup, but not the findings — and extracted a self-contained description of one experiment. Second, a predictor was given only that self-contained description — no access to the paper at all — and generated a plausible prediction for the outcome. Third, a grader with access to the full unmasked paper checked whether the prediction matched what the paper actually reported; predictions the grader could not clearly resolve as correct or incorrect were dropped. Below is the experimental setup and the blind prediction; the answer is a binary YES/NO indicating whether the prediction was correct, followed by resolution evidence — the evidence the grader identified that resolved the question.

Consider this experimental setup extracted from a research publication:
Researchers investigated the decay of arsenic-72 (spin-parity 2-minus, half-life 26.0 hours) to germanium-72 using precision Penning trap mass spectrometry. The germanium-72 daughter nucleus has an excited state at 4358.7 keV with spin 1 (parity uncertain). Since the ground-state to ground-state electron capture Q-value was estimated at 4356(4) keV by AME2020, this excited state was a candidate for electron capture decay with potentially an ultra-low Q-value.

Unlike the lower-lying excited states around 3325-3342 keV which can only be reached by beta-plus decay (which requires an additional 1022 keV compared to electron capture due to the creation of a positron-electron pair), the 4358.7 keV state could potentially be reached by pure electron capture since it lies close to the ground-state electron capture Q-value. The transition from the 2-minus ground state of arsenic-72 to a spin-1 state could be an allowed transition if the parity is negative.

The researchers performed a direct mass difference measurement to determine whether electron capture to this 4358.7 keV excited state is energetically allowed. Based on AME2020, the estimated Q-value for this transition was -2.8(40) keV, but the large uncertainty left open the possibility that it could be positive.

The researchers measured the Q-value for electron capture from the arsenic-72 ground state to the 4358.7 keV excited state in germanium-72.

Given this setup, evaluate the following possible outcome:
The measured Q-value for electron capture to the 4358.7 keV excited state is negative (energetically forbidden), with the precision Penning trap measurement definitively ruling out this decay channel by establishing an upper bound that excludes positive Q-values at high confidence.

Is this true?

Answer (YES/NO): YES